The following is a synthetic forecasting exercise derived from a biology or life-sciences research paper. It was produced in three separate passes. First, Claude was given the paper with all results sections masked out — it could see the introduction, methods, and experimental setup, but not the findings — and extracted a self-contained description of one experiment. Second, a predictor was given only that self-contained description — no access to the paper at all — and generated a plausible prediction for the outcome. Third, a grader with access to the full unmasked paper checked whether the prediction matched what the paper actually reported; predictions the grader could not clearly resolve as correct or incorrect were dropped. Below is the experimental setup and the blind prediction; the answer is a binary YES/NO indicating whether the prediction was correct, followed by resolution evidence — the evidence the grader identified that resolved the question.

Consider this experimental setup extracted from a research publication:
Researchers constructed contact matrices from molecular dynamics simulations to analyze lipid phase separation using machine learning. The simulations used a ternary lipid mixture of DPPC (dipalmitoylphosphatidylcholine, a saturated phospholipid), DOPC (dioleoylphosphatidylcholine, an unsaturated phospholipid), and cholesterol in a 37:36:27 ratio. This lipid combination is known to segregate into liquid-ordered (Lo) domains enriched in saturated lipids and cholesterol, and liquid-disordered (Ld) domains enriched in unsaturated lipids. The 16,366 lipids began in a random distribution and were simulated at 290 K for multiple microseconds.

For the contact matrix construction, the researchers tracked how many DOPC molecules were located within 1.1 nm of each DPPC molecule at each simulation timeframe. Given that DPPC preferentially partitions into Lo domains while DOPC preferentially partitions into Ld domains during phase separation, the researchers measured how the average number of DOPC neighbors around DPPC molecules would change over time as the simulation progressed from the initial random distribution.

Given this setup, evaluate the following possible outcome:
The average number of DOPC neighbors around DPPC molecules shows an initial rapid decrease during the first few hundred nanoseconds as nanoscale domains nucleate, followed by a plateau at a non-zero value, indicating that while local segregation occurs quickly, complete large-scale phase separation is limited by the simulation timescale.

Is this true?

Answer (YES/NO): NO